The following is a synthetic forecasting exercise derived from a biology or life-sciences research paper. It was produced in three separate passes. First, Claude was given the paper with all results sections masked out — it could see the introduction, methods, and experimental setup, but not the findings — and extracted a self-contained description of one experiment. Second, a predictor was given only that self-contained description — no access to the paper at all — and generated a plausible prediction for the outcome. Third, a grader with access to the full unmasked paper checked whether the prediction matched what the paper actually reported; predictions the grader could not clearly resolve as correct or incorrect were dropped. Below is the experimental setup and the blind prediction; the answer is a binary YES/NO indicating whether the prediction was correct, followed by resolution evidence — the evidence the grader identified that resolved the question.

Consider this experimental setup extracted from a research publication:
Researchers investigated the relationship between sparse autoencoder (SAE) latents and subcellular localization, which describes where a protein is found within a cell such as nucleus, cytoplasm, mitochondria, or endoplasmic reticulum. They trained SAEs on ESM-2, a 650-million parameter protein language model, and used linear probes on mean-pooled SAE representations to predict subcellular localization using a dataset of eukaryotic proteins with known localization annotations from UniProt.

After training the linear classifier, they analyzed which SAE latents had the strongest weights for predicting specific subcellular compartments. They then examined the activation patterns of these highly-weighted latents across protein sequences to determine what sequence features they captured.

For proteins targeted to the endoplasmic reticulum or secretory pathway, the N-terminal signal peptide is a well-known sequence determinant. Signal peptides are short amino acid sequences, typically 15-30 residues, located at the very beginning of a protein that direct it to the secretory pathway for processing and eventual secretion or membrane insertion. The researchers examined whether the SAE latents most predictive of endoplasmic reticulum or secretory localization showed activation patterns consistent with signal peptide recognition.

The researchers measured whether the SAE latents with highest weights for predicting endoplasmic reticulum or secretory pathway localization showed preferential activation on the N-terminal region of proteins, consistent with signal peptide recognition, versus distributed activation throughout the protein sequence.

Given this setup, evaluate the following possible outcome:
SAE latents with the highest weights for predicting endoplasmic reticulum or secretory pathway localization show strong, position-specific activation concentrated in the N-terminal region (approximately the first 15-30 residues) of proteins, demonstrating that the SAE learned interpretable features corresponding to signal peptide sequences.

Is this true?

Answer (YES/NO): YES